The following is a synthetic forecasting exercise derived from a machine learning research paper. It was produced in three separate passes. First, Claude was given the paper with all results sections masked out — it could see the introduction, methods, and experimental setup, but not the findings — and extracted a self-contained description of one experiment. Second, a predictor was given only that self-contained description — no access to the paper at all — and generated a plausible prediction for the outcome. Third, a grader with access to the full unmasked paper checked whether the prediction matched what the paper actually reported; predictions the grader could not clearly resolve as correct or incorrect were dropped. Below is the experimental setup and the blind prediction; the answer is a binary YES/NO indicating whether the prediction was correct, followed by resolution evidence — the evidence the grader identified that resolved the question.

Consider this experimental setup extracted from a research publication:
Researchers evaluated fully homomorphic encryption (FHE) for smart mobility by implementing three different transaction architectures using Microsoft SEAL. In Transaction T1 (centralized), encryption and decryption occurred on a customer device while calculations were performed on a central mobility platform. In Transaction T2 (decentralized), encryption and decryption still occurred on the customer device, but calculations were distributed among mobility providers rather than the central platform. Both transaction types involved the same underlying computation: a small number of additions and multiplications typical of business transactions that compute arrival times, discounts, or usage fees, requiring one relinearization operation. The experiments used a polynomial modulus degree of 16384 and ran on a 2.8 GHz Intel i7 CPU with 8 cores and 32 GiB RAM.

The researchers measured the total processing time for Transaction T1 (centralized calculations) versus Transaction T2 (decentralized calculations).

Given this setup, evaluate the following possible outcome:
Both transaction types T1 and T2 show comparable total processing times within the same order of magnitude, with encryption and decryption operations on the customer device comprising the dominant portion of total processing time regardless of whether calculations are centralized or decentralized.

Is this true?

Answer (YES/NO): NO